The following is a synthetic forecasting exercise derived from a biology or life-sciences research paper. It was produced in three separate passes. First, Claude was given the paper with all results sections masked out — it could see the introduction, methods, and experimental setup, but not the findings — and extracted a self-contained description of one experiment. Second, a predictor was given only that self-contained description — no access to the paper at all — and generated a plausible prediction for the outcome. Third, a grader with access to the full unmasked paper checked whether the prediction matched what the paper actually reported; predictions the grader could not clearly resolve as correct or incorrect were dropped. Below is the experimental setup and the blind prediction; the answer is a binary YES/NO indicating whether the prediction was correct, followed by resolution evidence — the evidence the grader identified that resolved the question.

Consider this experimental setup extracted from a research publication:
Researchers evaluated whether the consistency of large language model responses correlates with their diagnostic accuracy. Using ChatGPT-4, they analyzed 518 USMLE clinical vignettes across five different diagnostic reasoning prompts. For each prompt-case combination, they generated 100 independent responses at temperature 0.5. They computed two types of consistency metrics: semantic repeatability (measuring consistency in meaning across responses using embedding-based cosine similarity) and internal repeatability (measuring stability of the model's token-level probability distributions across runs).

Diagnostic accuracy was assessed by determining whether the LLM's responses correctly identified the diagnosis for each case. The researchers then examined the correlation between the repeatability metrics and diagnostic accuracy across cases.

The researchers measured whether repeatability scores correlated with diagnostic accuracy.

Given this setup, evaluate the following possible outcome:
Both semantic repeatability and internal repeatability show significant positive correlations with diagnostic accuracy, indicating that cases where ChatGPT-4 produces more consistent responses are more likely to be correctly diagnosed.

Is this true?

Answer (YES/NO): NO